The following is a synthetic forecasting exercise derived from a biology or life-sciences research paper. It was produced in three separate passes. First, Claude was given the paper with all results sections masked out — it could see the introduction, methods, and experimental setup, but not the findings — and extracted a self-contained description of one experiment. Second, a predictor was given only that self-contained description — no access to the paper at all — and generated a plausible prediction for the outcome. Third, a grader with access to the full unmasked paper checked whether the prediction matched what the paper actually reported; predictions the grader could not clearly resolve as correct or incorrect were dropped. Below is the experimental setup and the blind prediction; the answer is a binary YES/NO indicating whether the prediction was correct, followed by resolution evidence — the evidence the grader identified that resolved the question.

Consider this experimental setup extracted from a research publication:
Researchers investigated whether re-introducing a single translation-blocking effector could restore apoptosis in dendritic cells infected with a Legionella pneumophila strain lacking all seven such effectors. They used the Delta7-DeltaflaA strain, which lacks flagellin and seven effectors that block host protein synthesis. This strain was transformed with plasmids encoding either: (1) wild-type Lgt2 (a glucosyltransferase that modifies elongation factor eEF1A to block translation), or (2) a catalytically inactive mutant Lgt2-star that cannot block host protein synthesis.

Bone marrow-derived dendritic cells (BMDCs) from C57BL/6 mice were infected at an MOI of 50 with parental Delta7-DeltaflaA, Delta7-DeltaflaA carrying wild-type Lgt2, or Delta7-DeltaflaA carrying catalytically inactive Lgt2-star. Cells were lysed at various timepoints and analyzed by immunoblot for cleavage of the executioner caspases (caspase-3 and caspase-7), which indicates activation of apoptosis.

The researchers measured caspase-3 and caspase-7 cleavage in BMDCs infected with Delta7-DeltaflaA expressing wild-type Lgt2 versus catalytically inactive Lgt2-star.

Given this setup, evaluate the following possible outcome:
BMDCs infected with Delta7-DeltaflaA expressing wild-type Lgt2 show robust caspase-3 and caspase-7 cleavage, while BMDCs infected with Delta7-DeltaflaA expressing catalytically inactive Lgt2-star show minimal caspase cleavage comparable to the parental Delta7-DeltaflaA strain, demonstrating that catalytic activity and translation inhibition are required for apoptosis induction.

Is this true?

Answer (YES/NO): YES